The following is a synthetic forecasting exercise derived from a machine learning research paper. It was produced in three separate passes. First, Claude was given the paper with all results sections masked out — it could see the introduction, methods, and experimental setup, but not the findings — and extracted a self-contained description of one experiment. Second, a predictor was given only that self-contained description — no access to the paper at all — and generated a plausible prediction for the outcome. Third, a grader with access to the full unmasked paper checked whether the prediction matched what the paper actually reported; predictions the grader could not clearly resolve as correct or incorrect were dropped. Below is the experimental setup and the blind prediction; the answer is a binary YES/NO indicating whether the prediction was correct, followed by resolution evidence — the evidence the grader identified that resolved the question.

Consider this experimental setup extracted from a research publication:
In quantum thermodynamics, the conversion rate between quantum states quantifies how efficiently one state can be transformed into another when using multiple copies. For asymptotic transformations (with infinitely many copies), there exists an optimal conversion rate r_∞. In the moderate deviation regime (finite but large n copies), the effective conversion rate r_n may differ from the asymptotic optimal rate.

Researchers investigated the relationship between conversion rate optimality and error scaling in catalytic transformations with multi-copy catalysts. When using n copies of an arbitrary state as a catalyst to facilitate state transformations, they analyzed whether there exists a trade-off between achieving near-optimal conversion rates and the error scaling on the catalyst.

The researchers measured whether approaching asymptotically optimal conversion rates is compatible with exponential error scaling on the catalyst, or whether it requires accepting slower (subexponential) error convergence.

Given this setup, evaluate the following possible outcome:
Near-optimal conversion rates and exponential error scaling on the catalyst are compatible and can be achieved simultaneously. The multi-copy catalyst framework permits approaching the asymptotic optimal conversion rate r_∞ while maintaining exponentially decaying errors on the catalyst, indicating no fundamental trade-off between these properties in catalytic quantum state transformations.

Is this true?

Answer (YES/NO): NO